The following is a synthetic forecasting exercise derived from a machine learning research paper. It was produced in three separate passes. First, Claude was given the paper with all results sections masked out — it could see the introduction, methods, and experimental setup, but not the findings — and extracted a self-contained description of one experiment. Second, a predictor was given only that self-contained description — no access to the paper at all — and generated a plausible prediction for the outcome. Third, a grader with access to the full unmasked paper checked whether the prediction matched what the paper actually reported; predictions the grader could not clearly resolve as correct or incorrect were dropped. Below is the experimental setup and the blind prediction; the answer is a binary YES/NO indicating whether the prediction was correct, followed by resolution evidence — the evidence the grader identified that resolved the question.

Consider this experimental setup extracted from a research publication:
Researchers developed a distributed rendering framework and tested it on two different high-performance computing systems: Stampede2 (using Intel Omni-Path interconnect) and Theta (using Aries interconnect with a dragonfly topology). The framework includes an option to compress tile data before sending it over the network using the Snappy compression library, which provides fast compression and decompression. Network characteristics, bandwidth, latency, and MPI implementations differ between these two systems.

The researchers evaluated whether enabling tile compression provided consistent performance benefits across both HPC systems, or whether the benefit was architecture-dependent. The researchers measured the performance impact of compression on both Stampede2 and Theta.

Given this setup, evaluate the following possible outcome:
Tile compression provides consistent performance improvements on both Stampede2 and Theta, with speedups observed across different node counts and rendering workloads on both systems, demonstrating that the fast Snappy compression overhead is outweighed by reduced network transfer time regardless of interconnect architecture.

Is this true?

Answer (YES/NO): NO